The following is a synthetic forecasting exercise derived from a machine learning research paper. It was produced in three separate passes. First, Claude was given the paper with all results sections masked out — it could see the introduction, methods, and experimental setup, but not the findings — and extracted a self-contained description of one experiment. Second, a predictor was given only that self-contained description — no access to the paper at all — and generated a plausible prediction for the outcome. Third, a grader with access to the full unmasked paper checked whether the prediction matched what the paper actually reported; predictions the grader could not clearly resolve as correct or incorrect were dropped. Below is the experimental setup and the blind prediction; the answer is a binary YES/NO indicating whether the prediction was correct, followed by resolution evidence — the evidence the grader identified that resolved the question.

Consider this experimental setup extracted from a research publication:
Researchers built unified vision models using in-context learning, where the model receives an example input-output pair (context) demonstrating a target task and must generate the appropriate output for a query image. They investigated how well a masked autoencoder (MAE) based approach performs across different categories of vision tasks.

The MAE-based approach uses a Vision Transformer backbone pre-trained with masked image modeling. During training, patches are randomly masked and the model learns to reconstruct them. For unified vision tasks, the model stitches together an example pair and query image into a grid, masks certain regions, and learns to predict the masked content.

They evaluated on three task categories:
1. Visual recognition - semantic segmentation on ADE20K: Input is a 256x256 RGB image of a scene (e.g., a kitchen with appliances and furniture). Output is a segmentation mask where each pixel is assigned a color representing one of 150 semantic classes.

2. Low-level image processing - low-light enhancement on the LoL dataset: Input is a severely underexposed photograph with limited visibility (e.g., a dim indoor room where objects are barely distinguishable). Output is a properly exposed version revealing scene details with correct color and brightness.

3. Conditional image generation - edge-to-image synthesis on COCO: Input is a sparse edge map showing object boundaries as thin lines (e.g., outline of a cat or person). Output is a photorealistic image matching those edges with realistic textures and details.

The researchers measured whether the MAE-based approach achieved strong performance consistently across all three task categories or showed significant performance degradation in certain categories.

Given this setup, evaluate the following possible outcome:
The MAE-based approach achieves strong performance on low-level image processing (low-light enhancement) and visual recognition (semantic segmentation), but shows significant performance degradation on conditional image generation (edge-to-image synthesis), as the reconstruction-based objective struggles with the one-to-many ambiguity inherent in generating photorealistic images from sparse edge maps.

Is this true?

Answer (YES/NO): YES